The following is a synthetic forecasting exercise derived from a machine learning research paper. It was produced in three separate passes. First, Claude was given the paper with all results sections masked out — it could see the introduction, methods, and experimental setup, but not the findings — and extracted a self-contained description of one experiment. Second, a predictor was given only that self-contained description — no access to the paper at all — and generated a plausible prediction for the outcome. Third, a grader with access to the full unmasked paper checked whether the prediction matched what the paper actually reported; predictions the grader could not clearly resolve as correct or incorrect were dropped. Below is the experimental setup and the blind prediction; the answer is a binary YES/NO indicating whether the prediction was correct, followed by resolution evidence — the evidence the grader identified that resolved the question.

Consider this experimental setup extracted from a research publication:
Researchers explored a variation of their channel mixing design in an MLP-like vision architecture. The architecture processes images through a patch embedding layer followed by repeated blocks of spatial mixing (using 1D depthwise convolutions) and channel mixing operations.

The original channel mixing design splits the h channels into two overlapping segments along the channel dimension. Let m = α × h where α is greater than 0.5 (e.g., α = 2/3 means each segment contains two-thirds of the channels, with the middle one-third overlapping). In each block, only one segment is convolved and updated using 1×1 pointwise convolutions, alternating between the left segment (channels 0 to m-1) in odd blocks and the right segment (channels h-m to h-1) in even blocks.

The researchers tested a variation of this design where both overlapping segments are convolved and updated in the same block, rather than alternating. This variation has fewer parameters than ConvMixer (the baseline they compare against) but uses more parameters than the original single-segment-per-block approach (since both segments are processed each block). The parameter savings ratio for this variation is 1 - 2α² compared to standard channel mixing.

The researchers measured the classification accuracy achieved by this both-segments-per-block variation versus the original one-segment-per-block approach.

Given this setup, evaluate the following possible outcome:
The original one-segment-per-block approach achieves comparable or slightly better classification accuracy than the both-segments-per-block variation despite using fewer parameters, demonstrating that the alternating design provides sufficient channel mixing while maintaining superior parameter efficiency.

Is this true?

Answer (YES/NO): NO